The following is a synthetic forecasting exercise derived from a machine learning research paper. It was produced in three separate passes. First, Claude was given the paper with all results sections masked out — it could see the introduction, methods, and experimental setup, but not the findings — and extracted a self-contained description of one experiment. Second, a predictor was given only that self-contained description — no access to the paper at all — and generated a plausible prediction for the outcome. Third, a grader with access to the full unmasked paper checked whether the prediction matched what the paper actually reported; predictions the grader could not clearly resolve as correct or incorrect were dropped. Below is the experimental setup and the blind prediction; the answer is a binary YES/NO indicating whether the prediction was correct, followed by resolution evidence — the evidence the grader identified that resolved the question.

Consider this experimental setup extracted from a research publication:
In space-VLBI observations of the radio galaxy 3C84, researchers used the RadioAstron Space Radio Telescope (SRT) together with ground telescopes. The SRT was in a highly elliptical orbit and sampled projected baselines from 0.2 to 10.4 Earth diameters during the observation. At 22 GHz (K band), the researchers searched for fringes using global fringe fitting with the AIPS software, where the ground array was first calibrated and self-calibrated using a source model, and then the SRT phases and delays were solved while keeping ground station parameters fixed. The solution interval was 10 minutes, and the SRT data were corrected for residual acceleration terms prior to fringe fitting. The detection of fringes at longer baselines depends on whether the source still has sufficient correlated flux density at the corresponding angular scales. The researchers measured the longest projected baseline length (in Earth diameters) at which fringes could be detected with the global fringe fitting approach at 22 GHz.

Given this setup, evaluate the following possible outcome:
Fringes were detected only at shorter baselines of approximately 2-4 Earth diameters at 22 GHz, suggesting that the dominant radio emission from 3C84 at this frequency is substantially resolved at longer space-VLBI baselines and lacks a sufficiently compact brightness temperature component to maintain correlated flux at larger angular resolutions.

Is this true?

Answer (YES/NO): NO